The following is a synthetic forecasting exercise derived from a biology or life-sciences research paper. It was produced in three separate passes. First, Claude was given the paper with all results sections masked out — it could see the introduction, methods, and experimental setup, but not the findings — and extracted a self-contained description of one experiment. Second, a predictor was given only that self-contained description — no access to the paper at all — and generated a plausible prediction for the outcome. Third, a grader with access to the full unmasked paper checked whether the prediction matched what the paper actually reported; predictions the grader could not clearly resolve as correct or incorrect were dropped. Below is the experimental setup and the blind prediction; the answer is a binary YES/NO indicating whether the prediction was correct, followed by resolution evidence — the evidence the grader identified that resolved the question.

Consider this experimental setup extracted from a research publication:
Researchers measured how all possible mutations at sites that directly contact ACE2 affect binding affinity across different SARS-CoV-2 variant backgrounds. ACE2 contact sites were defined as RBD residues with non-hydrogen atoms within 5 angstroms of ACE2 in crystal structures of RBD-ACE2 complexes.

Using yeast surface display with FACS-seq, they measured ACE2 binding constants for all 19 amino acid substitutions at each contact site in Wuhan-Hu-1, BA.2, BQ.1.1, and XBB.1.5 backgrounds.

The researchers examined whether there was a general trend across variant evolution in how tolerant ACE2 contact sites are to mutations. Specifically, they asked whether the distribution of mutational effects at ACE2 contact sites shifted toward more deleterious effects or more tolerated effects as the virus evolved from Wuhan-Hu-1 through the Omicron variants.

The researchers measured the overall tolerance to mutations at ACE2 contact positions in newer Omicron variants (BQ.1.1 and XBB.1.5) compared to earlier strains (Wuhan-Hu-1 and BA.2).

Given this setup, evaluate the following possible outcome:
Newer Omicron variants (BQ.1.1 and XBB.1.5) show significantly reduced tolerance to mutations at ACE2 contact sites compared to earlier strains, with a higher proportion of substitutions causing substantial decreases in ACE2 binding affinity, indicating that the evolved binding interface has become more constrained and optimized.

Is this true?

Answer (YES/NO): NO